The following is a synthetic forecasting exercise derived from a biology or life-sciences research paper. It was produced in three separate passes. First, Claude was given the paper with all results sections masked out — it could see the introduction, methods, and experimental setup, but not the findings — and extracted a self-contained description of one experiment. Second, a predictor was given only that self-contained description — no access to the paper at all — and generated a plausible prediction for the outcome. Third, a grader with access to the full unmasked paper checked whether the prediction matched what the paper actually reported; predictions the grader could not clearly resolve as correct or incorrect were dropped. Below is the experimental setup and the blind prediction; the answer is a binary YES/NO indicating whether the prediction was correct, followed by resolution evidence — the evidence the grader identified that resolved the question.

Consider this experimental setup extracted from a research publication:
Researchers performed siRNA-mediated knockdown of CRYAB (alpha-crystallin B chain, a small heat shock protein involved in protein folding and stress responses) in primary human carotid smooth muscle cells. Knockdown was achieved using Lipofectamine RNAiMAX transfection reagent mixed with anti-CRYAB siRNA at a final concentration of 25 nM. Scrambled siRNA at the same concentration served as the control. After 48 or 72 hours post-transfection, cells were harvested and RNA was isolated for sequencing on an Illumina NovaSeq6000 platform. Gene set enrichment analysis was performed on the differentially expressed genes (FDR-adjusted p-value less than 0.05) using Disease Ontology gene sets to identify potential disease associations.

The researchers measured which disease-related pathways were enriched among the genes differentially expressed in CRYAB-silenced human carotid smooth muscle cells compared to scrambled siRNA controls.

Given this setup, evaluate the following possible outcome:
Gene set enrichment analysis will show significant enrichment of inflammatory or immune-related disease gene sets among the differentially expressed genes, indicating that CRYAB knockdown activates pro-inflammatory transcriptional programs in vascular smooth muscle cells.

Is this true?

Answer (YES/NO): NO